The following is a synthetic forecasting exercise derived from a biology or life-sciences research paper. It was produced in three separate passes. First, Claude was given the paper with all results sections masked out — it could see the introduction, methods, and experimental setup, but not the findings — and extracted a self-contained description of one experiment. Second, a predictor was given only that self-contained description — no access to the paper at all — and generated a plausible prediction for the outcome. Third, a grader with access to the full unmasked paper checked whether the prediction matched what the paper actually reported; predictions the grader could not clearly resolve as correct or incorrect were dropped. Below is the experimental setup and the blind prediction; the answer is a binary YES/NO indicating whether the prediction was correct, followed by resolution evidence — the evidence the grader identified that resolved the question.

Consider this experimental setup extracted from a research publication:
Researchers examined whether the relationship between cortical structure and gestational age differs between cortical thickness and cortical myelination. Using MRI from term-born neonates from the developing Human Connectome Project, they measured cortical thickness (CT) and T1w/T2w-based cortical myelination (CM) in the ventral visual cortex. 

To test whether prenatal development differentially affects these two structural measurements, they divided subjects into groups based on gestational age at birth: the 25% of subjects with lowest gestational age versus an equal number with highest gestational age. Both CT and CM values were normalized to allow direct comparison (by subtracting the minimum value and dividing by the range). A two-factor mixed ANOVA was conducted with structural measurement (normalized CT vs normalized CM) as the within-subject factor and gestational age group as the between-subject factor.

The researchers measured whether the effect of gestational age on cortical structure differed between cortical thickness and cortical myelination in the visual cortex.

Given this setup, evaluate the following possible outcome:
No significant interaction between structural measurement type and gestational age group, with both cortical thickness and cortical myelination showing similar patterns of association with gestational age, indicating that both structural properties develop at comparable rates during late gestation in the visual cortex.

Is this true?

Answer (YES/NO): NO